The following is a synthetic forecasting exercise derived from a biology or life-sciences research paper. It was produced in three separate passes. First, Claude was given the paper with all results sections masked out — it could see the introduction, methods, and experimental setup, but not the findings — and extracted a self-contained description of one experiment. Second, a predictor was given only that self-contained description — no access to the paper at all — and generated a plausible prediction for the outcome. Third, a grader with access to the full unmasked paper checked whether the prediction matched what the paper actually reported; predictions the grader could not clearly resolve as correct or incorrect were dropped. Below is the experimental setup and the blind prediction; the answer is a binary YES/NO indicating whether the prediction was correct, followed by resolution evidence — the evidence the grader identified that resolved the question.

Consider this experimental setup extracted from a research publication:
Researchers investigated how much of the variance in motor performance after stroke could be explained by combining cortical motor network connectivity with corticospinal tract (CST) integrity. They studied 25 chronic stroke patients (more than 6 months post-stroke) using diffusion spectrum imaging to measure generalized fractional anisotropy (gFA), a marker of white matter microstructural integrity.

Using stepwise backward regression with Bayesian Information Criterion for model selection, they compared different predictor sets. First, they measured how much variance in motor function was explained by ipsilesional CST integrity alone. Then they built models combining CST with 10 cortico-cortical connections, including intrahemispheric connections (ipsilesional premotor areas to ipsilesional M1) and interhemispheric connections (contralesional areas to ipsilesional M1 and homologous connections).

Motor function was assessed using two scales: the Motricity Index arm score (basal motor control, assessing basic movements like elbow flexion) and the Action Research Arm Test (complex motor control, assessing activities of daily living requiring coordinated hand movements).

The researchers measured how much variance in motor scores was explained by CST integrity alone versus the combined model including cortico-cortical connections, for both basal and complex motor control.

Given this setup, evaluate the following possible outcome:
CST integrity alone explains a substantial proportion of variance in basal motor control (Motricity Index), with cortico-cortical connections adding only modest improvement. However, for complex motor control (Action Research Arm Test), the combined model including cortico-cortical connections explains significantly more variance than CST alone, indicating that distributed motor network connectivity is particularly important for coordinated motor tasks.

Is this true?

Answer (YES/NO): NO